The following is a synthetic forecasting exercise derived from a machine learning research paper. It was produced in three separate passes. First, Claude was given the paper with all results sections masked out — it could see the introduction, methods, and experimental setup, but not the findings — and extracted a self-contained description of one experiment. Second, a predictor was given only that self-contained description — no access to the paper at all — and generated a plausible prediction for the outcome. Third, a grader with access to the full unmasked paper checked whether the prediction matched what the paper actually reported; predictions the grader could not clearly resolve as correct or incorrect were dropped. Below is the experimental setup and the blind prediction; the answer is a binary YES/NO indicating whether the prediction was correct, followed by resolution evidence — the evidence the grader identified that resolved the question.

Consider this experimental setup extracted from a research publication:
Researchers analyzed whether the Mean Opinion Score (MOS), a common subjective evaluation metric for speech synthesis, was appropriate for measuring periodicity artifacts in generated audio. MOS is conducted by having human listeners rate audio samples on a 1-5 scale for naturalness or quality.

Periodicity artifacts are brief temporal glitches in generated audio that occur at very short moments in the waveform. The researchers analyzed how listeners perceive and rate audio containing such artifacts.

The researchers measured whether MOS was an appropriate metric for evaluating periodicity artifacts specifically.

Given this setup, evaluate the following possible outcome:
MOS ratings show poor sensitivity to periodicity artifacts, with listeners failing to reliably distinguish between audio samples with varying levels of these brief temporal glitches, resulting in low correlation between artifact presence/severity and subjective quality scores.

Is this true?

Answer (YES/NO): YES